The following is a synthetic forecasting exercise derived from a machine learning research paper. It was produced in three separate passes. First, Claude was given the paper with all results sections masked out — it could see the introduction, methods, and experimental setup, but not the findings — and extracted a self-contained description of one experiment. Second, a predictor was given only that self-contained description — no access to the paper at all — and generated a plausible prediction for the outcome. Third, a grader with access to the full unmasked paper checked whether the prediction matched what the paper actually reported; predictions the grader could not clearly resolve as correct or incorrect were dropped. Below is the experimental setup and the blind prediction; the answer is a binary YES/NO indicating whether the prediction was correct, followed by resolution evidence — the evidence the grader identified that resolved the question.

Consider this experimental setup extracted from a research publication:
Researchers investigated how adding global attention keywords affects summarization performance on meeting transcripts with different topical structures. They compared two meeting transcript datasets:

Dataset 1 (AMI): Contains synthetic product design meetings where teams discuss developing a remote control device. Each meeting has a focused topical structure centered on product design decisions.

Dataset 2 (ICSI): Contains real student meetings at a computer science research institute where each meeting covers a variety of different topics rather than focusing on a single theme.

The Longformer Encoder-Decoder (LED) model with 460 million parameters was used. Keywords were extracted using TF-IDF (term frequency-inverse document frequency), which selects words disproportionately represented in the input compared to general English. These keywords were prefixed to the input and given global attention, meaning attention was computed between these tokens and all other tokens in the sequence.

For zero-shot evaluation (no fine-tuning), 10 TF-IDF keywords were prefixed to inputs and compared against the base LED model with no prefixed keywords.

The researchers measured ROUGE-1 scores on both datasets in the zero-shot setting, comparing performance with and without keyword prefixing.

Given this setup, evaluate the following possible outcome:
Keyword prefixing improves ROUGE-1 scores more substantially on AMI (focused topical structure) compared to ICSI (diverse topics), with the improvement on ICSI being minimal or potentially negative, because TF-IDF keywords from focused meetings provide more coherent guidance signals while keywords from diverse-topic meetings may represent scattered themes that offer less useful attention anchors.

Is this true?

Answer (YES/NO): YES